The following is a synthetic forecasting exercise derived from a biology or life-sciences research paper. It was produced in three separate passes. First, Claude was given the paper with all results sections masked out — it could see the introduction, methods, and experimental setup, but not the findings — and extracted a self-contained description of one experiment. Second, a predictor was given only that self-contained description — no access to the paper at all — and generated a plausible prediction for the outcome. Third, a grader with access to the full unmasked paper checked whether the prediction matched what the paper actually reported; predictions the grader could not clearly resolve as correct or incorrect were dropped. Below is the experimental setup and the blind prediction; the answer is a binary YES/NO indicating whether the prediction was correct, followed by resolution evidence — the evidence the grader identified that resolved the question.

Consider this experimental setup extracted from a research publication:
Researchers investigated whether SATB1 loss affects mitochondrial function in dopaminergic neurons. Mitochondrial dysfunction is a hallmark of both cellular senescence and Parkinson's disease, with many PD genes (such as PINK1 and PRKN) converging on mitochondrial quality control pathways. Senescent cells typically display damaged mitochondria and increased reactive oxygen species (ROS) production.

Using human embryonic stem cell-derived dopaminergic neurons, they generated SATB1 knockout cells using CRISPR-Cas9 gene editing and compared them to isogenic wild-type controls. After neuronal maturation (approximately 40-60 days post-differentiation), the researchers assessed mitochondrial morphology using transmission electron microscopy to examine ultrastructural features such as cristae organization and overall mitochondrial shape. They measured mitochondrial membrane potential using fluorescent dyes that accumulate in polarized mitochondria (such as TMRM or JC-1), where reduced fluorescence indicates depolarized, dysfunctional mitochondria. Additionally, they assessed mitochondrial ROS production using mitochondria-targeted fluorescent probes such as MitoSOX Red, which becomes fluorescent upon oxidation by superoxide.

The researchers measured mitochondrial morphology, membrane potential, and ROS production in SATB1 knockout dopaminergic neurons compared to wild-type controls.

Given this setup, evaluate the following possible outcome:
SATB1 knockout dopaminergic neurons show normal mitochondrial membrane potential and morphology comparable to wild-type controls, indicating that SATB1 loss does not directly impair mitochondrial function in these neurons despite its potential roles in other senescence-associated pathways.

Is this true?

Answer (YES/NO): NO